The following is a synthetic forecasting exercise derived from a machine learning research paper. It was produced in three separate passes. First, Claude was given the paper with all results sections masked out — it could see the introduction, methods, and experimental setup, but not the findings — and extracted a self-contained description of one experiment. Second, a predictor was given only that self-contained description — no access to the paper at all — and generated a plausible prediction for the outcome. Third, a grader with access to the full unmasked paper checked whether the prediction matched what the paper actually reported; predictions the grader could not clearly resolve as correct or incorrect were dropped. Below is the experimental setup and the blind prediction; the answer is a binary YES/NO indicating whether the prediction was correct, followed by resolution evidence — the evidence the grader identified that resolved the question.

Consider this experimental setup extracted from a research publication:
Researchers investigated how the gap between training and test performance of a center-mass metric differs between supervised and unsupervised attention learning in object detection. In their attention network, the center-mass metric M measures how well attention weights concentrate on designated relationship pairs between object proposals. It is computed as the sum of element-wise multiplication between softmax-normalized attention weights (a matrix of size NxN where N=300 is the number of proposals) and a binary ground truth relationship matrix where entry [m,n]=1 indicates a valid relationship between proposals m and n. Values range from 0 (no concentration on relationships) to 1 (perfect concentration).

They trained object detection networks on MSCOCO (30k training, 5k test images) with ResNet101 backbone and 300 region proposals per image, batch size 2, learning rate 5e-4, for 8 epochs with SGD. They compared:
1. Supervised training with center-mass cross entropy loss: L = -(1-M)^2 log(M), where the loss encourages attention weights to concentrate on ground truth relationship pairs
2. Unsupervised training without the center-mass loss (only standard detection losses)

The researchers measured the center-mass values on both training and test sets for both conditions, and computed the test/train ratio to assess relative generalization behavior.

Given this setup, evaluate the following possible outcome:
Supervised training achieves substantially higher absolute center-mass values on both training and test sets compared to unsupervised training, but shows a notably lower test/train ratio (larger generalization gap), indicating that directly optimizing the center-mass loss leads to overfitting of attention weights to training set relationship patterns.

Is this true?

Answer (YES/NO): NO